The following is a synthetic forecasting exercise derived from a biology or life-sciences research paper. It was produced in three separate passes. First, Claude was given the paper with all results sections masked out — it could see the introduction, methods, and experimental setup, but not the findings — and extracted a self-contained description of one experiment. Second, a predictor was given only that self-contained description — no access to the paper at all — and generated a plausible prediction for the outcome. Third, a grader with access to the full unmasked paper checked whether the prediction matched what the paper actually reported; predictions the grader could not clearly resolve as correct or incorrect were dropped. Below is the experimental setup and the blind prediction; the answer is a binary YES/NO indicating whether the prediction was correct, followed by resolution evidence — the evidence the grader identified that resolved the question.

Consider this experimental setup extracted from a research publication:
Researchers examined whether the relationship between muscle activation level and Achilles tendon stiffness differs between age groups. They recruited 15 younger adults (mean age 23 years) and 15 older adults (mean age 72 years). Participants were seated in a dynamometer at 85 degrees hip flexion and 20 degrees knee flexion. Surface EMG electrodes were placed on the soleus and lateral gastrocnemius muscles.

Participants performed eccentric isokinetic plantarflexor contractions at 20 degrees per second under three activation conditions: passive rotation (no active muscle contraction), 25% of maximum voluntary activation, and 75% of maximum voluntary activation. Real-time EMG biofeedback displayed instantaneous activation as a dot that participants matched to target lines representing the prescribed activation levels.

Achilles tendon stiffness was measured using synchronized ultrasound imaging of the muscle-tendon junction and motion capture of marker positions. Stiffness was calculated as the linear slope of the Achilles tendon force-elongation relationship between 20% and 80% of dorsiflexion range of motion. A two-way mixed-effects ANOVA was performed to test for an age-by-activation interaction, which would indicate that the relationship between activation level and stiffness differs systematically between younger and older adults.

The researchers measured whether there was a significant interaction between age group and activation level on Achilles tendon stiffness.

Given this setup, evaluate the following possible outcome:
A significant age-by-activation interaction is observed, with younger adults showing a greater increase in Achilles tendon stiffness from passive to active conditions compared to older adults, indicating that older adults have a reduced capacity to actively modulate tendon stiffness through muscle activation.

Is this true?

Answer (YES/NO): NO